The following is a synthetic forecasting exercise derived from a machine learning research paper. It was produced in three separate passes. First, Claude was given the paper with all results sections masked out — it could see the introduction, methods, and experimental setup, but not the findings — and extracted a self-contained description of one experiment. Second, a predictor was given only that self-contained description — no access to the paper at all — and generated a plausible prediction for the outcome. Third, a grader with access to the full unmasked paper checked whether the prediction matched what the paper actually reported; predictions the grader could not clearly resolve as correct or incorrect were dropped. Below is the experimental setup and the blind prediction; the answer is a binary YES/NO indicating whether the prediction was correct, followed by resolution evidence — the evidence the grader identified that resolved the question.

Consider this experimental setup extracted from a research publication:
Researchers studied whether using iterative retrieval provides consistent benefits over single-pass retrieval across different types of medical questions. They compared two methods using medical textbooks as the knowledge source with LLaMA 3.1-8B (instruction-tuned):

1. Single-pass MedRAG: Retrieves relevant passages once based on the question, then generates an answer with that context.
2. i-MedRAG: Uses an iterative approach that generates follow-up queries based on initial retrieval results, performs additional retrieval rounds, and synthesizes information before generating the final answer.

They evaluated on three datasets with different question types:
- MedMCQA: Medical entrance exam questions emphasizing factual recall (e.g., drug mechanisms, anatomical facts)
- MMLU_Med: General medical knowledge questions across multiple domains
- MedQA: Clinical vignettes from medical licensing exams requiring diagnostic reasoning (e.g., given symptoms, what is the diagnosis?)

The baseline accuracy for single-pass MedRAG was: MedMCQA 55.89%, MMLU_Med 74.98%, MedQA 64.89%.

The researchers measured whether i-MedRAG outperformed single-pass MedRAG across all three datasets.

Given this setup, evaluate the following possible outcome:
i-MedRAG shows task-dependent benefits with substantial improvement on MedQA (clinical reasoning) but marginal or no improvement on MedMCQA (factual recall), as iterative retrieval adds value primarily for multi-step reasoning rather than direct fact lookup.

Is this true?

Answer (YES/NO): YES